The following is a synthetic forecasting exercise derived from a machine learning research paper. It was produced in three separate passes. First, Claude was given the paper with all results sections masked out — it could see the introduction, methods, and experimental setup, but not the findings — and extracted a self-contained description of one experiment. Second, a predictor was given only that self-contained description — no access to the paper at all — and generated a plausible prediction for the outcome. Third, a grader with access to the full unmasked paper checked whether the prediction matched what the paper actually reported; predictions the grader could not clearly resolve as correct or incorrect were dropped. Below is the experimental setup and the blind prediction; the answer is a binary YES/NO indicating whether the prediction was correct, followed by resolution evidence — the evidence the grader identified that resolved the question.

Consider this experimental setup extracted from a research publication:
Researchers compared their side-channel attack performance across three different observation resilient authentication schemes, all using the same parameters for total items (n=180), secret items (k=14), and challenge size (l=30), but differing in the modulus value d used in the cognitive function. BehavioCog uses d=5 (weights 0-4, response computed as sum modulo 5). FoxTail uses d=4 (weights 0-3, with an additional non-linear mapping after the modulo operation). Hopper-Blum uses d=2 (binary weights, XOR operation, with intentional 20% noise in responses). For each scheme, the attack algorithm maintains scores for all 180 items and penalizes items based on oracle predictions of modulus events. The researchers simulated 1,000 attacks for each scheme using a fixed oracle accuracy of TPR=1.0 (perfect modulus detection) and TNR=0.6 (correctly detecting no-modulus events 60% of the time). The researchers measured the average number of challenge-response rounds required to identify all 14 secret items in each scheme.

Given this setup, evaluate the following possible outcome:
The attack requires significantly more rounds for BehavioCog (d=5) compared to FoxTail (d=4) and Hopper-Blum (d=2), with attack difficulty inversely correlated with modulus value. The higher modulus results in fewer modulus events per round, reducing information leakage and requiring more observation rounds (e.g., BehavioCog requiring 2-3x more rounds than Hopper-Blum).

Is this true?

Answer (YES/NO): NO